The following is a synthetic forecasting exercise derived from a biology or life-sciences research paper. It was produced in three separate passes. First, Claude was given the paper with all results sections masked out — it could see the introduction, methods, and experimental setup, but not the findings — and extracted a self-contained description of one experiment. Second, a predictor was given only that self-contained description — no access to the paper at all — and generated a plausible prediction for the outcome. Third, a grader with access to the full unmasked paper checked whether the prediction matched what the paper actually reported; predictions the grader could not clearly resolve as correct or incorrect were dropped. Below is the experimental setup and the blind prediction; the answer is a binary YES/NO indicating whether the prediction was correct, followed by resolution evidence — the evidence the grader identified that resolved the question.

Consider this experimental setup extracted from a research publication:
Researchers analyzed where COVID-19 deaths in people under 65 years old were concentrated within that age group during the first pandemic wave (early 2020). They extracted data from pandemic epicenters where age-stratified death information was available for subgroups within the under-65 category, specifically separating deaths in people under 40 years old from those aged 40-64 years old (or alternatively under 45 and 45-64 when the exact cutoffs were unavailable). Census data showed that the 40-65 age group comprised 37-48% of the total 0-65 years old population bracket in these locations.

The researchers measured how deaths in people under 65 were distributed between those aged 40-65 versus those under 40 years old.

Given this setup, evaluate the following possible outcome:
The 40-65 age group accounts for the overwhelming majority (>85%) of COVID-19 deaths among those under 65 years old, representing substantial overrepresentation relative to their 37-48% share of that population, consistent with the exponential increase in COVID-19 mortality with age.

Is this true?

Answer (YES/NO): YES